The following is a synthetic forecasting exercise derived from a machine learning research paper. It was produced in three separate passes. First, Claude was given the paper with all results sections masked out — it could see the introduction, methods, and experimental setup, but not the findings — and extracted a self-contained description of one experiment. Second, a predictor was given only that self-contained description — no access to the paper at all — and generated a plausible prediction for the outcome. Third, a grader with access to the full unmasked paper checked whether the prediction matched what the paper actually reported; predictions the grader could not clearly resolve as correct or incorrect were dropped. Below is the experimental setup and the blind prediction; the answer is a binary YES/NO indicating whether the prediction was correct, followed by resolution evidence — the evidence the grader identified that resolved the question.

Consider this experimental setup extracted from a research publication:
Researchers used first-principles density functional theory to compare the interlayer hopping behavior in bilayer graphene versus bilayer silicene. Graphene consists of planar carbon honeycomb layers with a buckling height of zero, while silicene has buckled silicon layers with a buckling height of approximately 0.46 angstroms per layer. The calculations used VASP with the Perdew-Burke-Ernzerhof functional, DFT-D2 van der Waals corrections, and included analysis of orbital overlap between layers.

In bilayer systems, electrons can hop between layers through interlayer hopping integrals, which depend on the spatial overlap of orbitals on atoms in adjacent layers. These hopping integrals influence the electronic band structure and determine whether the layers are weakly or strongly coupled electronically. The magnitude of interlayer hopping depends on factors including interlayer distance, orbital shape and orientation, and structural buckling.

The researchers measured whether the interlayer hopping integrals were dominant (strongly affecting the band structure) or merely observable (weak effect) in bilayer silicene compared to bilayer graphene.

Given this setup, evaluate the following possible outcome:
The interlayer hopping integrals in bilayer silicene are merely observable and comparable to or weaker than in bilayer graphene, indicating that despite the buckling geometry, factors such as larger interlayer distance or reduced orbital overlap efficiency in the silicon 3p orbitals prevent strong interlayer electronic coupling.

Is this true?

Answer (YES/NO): NO